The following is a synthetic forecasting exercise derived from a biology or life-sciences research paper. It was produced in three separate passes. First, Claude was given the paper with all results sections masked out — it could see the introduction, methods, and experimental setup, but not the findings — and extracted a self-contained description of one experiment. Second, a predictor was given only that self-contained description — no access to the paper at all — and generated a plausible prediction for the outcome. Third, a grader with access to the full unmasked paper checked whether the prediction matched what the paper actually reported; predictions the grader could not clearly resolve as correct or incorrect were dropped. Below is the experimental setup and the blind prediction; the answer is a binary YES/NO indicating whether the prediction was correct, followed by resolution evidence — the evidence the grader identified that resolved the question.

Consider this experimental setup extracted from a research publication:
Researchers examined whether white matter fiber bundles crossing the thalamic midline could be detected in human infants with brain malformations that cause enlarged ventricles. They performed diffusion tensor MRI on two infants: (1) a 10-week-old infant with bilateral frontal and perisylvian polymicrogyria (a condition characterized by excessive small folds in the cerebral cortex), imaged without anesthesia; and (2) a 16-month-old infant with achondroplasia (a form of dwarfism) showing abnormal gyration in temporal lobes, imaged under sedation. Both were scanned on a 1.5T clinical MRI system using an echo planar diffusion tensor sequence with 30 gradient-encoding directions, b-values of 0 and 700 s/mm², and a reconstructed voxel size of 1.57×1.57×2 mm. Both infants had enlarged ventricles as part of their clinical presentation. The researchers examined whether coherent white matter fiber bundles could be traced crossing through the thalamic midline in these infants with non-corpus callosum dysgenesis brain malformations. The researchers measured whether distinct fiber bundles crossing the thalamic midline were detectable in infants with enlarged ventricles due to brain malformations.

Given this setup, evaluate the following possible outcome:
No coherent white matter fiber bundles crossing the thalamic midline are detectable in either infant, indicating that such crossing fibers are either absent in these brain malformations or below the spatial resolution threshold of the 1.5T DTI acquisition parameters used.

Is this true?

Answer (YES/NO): NO